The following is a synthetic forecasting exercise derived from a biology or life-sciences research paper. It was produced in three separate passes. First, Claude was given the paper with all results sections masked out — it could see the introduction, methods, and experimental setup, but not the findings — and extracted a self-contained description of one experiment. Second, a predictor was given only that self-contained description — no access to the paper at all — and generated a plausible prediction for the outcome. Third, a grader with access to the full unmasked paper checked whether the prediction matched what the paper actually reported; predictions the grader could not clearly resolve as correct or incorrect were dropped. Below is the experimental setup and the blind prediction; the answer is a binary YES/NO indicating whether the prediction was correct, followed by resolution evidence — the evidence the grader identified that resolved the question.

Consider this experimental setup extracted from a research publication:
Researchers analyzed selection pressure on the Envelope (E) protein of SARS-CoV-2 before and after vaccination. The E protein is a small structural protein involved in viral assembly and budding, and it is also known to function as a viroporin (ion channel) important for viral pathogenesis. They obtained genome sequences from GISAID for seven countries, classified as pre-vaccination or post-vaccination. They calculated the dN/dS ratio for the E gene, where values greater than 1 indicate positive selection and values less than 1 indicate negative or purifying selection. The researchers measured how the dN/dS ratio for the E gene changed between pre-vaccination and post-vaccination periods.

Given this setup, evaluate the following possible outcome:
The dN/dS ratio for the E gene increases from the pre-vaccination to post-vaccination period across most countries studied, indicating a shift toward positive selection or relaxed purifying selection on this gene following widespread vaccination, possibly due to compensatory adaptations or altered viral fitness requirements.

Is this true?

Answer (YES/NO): YES